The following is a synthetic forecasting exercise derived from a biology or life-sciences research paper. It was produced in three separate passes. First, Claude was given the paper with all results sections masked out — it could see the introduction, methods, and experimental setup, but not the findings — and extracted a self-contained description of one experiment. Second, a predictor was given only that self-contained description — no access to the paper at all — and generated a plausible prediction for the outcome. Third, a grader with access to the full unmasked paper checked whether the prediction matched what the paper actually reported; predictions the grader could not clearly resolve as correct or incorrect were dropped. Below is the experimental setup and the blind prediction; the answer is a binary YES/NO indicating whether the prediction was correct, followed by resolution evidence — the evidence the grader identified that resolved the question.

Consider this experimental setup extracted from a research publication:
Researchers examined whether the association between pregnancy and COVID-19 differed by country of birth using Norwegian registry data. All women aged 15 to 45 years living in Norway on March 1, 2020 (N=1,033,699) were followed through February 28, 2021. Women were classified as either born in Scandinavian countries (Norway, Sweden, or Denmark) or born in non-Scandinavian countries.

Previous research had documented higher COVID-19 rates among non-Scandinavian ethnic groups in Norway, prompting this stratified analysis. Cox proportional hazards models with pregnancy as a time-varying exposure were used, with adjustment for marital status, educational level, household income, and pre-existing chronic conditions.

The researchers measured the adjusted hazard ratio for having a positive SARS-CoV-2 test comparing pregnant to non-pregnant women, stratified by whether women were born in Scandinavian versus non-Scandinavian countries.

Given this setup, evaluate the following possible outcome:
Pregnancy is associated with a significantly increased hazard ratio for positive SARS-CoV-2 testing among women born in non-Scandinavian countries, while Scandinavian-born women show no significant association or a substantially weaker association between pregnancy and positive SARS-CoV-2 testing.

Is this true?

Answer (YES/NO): YES